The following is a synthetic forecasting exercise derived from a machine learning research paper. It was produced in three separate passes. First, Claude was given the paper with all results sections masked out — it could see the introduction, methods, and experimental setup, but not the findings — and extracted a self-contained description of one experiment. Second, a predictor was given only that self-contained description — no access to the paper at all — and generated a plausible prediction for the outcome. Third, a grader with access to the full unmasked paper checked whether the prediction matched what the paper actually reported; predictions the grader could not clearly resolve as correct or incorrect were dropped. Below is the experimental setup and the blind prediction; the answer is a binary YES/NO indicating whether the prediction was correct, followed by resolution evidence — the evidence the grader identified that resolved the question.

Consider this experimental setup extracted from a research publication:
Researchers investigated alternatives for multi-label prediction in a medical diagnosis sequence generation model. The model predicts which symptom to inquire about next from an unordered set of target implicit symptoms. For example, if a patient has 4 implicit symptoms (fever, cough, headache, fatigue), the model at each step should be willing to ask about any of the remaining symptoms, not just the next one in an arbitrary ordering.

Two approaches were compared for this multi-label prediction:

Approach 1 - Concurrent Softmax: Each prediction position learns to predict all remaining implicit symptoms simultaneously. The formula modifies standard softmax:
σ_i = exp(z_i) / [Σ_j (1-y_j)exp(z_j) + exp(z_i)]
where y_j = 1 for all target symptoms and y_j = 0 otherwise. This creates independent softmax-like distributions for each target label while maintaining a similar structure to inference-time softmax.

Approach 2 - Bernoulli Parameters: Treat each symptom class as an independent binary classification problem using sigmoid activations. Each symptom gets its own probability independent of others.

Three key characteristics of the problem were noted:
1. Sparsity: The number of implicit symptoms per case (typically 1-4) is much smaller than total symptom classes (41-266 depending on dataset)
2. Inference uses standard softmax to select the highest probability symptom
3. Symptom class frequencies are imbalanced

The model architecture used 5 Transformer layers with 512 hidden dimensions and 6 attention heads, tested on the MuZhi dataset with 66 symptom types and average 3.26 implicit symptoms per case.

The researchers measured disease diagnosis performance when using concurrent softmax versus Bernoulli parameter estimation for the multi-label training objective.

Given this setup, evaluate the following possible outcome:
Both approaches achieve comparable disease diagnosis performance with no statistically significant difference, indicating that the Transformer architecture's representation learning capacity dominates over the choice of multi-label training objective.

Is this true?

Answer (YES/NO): NO